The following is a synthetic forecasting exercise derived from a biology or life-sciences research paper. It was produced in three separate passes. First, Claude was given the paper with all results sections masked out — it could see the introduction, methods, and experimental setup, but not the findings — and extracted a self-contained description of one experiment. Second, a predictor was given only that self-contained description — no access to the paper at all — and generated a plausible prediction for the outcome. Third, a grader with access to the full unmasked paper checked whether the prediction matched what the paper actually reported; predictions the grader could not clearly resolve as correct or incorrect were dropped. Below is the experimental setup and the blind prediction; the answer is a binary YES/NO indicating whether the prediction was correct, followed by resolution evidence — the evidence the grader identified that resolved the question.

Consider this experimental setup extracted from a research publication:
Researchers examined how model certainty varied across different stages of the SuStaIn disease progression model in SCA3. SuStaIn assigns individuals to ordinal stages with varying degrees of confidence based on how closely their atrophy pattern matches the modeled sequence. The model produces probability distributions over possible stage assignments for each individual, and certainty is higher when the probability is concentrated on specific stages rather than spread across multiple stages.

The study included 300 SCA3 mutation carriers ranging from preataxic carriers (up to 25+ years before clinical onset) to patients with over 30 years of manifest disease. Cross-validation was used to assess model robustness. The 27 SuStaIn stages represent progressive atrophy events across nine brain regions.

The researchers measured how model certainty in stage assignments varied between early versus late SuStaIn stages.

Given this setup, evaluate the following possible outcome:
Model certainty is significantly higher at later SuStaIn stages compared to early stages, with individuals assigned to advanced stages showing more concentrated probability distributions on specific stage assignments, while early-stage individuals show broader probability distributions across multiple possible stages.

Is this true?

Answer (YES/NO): NO